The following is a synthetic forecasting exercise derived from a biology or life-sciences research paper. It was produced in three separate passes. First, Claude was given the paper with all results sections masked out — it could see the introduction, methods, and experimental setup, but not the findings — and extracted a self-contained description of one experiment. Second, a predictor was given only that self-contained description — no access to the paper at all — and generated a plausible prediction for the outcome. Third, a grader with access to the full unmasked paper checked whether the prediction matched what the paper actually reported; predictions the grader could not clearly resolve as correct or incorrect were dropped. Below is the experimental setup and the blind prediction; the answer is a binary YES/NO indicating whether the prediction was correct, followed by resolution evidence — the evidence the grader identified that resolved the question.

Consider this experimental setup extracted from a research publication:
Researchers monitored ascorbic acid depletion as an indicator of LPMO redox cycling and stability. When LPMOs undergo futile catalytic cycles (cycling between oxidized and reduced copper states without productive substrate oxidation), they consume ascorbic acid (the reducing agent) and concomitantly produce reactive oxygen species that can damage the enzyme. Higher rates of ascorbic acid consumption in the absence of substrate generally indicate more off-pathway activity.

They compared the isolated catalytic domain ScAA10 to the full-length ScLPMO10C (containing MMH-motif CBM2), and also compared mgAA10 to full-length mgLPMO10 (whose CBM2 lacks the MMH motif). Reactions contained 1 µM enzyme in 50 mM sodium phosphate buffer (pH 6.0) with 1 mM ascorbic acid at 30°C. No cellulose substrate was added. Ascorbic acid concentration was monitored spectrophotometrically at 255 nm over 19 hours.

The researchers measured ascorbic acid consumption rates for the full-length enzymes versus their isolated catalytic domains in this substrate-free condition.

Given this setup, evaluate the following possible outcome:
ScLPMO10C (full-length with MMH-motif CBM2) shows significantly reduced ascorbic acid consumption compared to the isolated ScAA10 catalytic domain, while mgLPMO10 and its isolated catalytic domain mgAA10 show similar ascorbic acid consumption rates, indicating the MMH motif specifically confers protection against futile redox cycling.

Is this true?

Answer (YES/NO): YES